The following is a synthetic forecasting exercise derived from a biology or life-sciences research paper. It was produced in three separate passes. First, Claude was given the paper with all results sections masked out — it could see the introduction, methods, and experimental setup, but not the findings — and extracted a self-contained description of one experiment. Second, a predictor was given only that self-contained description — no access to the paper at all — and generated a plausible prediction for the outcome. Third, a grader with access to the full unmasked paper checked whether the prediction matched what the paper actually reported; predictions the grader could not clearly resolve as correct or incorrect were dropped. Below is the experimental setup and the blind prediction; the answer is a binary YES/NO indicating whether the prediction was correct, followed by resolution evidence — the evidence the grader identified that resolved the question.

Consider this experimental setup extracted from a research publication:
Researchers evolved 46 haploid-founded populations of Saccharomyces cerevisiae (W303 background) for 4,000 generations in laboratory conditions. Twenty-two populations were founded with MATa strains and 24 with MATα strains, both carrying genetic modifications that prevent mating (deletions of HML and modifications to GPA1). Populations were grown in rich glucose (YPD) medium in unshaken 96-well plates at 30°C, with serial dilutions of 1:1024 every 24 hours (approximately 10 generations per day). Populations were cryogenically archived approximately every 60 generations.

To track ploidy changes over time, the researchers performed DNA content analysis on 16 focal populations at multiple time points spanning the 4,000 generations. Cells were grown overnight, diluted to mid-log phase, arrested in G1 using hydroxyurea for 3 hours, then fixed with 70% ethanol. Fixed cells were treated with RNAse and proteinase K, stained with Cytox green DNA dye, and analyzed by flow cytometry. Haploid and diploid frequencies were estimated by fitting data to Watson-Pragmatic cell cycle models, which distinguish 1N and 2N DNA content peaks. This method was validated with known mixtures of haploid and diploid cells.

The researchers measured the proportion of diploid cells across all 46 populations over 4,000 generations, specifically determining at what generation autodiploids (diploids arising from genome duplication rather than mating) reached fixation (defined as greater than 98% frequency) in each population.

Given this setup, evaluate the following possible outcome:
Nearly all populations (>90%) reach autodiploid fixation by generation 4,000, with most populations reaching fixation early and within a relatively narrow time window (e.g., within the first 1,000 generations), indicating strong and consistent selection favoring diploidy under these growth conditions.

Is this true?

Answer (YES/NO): YES